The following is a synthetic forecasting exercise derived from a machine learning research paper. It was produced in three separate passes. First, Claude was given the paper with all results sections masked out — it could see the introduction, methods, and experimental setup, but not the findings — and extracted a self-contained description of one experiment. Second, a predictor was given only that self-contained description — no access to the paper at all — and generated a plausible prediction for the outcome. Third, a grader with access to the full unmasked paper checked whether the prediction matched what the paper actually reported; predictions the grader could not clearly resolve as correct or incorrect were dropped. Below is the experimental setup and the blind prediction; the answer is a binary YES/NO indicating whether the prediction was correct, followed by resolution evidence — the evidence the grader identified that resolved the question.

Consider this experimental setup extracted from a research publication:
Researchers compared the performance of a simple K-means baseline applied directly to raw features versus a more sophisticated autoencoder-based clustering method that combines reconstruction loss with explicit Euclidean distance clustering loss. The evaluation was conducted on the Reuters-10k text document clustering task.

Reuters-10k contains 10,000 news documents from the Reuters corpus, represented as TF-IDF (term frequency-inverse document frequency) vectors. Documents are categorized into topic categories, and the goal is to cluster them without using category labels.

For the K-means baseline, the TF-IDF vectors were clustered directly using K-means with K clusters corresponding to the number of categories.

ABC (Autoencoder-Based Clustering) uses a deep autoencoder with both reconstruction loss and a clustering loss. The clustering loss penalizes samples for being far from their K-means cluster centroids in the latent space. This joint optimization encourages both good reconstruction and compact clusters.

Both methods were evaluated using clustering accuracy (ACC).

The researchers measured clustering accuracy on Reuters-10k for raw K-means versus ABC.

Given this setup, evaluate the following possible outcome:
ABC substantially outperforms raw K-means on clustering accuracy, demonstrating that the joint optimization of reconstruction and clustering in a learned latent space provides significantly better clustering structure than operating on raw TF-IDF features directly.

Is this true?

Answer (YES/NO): YES